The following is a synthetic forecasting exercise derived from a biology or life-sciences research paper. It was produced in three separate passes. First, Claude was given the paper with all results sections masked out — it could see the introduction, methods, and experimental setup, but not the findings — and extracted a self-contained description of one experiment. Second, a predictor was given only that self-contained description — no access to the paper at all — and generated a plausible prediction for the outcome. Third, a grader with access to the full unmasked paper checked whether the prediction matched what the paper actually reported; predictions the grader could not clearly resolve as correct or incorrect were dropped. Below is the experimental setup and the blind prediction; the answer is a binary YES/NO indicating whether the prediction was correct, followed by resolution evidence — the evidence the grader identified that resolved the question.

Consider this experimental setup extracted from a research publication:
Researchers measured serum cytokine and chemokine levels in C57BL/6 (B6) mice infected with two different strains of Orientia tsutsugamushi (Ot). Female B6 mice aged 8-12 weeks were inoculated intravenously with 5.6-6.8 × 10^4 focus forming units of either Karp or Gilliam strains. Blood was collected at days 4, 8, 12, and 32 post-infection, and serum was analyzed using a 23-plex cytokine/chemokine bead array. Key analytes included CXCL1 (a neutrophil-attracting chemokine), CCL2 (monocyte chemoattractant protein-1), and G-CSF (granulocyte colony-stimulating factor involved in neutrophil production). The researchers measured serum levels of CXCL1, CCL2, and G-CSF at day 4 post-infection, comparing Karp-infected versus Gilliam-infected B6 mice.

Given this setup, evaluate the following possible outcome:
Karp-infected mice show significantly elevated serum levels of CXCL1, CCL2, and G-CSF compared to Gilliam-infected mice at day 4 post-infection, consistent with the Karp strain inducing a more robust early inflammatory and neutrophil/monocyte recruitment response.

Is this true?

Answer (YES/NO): YES